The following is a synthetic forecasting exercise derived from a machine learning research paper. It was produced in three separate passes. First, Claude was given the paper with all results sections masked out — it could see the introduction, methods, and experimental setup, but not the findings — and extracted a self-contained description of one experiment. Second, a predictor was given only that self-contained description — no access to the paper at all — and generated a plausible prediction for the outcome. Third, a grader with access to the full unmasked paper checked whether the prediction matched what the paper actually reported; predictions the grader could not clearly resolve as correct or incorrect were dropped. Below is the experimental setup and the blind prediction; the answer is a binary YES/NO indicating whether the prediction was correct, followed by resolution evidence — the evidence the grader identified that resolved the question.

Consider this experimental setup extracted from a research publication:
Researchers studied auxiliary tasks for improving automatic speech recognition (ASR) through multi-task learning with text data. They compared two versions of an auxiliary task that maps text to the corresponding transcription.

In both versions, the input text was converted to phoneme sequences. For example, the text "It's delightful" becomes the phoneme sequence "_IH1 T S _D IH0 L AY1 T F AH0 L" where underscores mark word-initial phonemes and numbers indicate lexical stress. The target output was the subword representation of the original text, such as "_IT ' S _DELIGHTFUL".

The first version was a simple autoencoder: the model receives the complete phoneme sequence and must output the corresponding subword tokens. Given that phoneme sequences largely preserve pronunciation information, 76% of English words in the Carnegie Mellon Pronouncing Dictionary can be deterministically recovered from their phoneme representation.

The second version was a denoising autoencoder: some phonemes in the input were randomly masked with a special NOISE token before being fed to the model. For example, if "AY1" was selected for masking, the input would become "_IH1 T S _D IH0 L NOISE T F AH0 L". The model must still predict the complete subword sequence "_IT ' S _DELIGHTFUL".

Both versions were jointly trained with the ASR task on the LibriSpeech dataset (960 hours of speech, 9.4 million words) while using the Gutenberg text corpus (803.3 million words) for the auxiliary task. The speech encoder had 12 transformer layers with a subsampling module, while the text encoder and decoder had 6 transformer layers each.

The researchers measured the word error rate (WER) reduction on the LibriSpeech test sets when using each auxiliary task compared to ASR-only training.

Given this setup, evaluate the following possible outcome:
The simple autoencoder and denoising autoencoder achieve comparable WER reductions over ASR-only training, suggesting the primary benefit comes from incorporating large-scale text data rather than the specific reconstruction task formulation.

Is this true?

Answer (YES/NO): NO